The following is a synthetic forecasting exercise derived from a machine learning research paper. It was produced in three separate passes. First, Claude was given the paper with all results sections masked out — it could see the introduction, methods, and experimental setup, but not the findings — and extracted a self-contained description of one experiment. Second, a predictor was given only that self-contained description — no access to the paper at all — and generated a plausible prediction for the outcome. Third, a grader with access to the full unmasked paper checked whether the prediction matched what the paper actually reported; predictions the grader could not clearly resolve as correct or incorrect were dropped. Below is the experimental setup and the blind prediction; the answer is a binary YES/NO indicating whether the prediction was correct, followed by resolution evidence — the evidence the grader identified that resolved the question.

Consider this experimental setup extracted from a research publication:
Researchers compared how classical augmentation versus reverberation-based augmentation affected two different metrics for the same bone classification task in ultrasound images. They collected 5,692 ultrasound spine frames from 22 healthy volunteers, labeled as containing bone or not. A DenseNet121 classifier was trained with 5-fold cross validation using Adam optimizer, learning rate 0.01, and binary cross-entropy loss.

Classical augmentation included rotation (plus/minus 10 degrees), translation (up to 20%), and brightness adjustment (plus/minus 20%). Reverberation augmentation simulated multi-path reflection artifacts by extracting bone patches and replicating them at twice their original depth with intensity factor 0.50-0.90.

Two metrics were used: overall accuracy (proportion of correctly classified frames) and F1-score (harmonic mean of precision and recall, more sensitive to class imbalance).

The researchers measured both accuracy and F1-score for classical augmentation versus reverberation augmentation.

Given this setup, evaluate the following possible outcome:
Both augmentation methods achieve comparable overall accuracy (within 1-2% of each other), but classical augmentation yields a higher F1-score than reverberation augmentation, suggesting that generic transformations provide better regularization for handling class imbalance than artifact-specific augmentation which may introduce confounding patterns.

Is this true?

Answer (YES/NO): NO